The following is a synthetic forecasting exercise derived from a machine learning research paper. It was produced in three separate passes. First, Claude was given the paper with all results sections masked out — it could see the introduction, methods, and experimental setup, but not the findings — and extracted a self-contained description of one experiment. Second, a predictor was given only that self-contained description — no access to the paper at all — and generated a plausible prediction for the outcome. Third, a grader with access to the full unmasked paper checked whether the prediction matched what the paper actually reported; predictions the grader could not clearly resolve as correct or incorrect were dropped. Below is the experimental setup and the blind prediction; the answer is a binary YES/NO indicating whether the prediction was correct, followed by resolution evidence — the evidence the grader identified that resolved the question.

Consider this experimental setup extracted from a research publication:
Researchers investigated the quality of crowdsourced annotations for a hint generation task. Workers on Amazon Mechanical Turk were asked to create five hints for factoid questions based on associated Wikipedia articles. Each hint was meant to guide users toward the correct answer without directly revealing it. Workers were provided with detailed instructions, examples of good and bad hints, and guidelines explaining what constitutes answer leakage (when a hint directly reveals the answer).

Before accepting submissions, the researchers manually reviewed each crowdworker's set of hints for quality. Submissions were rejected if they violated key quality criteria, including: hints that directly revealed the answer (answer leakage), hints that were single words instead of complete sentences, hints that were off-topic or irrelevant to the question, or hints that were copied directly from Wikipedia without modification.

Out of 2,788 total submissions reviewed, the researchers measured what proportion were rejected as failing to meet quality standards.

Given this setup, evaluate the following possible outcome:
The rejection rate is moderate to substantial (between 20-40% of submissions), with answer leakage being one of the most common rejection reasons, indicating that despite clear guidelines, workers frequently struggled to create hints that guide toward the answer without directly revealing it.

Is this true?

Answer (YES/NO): NO